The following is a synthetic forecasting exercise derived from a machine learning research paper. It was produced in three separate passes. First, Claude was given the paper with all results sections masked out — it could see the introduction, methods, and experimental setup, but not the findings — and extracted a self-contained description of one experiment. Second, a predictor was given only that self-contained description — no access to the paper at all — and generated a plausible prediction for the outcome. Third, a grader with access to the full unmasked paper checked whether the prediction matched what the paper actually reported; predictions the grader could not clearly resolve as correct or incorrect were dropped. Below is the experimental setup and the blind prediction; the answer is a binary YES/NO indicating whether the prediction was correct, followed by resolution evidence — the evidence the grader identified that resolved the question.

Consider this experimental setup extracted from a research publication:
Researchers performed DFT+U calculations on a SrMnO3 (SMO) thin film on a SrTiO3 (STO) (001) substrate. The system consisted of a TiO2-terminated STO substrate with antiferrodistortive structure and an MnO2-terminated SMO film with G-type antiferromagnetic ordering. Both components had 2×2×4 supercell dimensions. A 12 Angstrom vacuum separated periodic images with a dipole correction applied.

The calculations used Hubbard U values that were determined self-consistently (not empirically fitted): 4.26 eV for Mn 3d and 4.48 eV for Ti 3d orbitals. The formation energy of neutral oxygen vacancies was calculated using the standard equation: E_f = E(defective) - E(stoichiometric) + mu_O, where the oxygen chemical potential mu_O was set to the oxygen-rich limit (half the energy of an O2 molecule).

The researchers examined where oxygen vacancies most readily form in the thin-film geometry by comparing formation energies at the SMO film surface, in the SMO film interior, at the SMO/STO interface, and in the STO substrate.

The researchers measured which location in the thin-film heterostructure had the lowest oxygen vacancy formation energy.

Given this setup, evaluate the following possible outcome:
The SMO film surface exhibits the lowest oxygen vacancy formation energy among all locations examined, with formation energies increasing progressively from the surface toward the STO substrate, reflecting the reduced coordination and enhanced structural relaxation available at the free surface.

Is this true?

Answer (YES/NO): YES